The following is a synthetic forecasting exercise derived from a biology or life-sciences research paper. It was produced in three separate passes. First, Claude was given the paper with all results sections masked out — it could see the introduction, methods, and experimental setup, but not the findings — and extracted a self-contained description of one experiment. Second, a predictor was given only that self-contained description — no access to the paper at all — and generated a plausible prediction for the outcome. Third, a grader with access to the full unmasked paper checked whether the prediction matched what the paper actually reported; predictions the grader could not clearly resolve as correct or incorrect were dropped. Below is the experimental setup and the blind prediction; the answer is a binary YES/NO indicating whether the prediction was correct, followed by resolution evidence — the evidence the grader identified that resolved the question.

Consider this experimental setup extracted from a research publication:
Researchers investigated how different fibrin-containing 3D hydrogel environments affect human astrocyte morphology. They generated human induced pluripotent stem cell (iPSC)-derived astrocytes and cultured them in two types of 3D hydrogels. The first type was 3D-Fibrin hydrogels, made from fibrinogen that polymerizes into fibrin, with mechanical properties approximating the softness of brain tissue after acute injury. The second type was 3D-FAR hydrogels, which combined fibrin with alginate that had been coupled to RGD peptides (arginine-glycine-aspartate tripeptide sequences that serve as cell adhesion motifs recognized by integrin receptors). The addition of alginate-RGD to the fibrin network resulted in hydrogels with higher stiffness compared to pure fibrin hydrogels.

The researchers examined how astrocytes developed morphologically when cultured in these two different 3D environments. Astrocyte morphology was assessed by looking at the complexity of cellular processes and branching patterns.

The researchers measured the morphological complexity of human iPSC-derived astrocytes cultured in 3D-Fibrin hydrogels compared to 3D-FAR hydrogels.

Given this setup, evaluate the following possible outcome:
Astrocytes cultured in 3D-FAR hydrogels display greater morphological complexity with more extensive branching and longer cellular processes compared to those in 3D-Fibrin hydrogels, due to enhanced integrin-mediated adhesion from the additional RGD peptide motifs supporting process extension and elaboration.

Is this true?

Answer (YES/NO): NO